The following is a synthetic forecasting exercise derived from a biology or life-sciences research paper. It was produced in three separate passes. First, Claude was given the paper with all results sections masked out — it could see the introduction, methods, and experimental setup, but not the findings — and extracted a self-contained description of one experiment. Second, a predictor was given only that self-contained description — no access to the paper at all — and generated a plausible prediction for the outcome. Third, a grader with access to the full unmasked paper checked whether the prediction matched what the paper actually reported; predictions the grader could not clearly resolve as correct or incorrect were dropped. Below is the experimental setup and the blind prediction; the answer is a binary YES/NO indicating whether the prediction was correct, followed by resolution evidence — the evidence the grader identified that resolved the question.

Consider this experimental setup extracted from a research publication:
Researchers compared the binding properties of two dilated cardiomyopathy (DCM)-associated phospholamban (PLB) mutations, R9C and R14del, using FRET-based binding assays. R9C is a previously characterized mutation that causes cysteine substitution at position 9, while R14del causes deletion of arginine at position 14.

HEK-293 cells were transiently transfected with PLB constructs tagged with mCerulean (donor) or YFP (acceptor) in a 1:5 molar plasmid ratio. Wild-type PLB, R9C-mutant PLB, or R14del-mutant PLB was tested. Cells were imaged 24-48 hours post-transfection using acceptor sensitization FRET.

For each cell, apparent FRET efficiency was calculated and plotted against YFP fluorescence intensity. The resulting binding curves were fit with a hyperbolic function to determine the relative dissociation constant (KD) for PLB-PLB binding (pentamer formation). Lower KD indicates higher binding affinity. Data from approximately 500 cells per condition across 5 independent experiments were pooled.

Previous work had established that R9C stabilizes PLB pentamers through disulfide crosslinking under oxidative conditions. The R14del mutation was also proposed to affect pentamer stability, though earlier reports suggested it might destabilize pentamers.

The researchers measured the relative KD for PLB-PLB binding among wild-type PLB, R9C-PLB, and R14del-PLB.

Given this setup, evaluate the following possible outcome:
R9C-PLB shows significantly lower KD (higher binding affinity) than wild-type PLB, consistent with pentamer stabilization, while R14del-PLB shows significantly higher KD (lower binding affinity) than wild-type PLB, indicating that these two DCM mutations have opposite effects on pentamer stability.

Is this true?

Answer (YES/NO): NO